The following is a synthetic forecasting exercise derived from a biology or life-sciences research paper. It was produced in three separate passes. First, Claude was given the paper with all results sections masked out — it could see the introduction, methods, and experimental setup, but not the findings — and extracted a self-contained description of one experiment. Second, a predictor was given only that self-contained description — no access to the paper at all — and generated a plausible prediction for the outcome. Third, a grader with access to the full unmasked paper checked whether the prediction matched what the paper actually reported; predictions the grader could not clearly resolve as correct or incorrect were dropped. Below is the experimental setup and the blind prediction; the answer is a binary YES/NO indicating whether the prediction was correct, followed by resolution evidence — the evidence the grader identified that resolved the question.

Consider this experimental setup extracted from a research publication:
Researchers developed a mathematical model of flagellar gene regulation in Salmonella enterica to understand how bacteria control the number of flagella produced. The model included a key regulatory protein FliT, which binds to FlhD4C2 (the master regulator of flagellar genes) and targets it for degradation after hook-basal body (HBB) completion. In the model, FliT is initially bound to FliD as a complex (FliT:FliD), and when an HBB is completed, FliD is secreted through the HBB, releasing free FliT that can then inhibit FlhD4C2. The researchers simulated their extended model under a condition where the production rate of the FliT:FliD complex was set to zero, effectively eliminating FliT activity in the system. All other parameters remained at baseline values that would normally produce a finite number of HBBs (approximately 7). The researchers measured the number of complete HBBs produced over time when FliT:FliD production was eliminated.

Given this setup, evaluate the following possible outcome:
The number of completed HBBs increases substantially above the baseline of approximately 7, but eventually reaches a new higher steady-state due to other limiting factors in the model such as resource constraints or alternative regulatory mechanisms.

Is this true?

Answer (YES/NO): NO